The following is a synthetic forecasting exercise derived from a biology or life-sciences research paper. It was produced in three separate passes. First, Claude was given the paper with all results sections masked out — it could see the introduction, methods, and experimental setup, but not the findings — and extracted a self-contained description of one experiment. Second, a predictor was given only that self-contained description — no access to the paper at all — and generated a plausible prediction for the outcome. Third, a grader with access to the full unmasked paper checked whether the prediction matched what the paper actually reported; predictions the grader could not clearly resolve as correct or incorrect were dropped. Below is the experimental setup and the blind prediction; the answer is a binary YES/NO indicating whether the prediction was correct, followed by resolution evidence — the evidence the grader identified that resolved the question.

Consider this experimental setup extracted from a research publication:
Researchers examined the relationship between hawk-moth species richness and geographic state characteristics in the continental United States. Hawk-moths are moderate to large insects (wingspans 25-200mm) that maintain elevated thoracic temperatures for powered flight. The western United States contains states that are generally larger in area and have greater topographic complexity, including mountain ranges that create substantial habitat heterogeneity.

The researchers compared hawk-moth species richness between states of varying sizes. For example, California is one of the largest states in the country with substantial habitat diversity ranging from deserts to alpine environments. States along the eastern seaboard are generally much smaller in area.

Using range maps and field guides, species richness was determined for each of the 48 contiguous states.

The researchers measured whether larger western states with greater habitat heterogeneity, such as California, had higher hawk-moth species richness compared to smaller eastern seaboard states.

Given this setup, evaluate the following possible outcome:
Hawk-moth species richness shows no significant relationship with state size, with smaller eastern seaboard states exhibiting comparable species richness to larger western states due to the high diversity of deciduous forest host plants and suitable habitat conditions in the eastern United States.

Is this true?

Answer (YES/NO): NO